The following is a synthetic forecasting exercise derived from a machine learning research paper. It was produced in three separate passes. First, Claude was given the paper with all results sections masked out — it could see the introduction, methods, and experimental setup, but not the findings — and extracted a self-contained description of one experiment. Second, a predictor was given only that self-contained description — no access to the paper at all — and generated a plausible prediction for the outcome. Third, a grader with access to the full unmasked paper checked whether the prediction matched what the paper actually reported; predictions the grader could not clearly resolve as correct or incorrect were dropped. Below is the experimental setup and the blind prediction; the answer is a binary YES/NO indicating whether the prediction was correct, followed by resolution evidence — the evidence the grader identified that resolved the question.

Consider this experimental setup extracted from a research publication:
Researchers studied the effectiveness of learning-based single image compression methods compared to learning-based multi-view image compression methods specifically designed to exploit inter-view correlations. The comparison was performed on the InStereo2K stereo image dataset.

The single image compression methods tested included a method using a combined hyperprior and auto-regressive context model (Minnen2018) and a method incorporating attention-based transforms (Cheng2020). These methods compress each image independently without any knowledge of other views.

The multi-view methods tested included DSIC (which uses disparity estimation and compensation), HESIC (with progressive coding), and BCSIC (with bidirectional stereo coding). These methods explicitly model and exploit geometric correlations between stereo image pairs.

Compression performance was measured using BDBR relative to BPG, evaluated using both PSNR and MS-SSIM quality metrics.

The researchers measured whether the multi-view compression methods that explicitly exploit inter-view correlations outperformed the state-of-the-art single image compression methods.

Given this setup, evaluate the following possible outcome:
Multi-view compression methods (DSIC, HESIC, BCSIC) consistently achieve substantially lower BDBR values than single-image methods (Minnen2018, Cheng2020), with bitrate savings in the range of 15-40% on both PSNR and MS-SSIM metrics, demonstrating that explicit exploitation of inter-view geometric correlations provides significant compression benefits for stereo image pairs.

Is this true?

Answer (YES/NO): NO